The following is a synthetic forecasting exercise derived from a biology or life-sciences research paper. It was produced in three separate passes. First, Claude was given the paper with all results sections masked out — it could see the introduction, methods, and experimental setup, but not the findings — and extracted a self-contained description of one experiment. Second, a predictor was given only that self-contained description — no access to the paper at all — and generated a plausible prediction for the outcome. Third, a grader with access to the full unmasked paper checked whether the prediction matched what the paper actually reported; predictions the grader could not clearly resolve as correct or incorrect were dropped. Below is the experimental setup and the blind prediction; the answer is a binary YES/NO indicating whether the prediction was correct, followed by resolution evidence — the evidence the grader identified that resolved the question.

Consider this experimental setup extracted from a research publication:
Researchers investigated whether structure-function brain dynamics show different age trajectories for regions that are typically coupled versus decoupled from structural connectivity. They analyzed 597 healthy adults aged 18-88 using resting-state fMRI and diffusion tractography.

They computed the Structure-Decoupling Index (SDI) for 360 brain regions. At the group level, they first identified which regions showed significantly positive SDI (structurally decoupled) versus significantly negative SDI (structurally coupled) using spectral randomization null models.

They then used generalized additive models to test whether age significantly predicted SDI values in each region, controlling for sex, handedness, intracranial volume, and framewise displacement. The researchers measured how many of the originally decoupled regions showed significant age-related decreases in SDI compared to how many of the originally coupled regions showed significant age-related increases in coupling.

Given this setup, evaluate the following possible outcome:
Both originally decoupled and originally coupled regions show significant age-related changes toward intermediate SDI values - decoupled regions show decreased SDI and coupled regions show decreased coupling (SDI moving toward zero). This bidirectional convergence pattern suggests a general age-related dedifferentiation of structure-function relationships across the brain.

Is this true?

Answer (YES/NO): YES